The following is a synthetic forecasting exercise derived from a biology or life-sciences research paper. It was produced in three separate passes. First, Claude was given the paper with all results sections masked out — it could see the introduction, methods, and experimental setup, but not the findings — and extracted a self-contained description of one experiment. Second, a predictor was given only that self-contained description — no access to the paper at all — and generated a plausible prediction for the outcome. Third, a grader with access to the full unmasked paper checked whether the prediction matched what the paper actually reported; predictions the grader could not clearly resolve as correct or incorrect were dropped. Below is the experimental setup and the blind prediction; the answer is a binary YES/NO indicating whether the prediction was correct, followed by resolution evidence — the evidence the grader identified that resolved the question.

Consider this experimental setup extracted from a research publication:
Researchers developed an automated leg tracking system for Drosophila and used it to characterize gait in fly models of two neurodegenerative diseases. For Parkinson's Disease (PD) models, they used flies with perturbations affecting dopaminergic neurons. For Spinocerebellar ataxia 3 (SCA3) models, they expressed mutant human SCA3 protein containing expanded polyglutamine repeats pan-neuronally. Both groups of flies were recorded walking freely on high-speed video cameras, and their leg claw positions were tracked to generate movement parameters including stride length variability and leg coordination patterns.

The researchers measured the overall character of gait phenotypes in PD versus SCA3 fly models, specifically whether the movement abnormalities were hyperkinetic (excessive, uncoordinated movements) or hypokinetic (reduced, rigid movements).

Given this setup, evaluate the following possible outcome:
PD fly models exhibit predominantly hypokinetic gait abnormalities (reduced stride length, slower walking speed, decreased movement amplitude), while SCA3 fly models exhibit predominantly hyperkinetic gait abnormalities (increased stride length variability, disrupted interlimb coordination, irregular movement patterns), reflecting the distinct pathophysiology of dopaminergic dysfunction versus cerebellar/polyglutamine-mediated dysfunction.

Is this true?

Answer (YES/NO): YES